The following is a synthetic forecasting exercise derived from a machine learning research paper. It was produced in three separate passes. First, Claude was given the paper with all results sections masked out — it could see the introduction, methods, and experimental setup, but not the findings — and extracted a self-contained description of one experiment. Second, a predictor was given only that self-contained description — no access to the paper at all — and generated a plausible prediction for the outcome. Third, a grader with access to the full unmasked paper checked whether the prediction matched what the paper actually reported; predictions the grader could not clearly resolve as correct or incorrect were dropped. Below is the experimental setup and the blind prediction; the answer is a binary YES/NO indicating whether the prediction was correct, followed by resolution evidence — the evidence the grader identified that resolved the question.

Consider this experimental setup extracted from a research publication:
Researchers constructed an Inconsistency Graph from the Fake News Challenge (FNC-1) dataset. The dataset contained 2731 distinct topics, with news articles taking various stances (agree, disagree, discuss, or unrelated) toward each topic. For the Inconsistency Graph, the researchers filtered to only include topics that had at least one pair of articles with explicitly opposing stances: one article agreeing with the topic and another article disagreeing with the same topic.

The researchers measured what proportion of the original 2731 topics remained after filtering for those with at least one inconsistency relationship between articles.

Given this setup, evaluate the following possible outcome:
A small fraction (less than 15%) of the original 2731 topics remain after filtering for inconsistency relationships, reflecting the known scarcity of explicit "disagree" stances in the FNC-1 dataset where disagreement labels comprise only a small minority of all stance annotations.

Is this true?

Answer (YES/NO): NO